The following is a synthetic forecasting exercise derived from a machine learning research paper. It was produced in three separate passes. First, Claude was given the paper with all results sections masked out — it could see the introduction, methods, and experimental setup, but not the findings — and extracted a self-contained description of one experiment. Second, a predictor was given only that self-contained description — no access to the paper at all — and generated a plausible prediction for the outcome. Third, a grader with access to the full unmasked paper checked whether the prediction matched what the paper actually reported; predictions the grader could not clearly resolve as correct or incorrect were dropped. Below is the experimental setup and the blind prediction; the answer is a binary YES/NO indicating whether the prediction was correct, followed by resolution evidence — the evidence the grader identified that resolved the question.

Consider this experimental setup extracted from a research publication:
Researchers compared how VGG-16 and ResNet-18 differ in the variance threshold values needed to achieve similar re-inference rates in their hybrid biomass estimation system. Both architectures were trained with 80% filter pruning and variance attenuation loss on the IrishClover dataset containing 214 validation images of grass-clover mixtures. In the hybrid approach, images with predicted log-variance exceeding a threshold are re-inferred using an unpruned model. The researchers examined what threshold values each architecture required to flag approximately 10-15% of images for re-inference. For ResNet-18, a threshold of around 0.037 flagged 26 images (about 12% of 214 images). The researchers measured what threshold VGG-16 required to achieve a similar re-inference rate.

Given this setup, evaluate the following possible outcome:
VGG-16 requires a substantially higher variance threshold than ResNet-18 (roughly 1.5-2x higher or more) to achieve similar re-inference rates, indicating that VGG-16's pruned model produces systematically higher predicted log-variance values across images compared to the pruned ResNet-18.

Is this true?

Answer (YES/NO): YES